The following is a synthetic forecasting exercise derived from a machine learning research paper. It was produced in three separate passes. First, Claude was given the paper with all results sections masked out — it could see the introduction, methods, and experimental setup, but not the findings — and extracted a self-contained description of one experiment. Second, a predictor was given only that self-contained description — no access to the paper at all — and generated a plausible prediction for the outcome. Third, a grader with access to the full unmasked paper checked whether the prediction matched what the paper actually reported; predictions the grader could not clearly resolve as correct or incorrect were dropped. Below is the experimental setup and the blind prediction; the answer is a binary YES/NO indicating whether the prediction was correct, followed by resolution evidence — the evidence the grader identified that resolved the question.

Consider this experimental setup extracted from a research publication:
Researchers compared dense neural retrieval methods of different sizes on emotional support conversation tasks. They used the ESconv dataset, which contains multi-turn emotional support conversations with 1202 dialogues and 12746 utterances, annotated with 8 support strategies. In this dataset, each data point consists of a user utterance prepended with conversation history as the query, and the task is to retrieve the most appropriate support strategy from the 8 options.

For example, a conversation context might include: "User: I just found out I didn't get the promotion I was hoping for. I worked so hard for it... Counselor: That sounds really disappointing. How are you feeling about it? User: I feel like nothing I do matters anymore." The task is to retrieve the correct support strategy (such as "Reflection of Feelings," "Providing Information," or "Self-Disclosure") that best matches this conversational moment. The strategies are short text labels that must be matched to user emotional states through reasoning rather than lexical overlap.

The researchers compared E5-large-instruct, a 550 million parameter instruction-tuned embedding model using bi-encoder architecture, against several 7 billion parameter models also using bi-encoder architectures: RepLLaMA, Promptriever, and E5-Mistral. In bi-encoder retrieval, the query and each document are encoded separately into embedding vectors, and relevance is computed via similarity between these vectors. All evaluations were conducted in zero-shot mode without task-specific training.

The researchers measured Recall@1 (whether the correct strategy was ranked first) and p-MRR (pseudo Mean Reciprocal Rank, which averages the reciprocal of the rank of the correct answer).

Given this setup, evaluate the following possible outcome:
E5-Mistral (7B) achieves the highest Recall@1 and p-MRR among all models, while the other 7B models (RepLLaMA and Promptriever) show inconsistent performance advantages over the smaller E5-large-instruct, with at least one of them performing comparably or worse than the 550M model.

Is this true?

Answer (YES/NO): NO